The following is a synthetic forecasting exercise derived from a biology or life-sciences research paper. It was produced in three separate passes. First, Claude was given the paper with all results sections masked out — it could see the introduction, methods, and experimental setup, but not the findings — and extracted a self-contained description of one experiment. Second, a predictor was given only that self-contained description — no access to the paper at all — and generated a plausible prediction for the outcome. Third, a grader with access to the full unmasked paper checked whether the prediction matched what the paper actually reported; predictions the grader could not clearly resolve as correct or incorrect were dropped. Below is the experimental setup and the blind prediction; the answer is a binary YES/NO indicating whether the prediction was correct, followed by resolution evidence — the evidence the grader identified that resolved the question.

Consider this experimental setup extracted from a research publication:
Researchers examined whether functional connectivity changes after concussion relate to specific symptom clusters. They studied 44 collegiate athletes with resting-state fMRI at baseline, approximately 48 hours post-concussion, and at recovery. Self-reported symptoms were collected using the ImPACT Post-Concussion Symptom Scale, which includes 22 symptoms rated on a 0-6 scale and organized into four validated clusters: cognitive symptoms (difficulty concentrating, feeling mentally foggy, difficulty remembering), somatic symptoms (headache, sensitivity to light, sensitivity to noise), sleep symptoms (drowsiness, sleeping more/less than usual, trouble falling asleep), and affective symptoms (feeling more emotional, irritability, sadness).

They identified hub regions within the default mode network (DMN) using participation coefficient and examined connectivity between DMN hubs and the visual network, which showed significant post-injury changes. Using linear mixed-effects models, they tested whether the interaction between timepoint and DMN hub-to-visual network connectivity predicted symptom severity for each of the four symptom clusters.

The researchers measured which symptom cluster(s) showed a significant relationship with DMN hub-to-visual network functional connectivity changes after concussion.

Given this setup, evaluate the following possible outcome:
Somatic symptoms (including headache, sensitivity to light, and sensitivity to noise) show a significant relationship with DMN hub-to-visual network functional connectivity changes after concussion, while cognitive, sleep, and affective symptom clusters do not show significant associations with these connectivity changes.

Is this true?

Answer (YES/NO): YES